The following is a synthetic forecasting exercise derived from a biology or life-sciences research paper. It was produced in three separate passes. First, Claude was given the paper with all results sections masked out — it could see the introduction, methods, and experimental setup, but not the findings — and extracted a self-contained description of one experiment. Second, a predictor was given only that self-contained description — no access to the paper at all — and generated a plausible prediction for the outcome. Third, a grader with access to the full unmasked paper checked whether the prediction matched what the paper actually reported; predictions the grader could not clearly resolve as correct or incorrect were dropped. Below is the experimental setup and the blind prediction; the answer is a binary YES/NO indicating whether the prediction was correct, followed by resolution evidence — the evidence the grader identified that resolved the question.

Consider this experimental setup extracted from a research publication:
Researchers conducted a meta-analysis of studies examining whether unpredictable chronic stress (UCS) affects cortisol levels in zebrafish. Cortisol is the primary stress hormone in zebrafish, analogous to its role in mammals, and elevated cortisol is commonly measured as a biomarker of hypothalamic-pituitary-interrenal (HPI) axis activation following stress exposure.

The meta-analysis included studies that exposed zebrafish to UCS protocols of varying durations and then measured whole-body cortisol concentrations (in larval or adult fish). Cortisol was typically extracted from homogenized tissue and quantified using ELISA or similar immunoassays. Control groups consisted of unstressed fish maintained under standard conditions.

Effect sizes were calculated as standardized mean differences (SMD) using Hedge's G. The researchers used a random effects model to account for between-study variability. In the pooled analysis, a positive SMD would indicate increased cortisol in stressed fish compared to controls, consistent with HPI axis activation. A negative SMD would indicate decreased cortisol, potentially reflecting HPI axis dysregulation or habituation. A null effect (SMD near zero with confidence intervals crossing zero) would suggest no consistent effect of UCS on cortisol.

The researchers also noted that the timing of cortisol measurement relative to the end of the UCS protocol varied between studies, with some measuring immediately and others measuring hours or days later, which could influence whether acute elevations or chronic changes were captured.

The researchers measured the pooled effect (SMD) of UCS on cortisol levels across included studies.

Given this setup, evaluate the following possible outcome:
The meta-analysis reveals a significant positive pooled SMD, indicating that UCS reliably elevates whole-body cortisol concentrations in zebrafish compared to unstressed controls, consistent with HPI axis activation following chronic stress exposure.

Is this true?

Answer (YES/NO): YES